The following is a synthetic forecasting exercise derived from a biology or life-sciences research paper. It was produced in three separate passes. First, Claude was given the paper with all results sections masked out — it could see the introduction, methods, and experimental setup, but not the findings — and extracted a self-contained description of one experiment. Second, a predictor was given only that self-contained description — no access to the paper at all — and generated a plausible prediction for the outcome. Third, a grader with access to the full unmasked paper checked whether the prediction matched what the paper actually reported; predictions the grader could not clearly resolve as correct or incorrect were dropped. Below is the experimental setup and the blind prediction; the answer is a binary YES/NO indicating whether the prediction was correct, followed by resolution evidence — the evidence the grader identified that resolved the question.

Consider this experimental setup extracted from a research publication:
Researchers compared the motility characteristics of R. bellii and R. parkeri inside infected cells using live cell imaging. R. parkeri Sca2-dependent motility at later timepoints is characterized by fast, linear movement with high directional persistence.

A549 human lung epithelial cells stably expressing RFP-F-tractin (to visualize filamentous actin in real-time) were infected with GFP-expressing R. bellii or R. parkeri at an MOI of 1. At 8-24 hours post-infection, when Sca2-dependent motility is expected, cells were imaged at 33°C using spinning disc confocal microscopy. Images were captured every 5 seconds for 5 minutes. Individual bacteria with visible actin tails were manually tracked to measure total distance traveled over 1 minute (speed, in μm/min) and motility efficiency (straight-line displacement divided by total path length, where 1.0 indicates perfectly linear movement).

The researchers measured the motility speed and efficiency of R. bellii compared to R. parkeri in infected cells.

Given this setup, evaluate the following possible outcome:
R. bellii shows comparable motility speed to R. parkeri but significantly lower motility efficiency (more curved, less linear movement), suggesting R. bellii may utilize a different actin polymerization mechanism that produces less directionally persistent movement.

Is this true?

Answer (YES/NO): NO